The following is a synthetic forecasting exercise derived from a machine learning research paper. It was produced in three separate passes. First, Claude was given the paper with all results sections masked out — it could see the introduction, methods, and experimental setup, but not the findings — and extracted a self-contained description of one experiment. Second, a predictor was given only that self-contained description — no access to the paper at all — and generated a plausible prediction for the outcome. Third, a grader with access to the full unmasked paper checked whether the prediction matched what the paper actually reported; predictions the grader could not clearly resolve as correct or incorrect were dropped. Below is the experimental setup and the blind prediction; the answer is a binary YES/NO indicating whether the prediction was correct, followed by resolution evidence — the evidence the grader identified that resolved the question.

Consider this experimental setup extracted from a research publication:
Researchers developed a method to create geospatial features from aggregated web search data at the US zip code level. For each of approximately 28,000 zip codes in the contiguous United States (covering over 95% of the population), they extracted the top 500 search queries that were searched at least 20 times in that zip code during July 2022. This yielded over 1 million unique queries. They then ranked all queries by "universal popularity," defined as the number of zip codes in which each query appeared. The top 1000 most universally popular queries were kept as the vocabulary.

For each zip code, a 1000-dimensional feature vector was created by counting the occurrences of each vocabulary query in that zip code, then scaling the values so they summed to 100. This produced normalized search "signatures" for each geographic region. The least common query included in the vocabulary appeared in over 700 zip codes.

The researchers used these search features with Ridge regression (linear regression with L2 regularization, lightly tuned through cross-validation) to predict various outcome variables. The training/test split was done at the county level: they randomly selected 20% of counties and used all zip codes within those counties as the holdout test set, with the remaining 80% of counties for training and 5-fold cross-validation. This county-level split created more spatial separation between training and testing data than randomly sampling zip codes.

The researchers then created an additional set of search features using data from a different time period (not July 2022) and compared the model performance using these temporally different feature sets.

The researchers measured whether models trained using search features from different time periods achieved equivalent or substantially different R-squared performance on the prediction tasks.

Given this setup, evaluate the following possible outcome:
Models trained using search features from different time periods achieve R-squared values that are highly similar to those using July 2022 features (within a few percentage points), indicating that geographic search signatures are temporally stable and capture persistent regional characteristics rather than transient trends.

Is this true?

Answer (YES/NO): YES